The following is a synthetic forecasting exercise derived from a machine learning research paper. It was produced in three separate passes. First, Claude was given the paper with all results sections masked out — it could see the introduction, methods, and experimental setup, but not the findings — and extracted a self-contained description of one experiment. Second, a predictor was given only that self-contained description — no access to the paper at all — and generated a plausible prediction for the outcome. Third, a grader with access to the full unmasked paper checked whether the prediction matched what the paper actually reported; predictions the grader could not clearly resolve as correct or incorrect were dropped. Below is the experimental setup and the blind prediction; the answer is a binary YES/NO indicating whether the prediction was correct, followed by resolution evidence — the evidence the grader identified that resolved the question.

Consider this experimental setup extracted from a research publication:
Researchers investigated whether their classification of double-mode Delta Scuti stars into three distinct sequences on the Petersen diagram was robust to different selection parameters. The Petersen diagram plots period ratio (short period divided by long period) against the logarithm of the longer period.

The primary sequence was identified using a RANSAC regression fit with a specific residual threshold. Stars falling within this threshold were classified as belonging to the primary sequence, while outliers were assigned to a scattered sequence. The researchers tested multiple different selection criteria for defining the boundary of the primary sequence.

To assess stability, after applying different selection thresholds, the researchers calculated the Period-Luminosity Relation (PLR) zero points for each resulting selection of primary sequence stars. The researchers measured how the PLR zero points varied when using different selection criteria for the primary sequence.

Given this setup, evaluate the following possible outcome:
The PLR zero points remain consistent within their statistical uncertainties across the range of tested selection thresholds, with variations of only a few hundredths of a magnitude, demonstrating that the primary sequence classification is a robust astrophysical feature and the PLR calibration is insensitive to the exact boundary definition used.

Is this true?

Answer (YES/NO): YES